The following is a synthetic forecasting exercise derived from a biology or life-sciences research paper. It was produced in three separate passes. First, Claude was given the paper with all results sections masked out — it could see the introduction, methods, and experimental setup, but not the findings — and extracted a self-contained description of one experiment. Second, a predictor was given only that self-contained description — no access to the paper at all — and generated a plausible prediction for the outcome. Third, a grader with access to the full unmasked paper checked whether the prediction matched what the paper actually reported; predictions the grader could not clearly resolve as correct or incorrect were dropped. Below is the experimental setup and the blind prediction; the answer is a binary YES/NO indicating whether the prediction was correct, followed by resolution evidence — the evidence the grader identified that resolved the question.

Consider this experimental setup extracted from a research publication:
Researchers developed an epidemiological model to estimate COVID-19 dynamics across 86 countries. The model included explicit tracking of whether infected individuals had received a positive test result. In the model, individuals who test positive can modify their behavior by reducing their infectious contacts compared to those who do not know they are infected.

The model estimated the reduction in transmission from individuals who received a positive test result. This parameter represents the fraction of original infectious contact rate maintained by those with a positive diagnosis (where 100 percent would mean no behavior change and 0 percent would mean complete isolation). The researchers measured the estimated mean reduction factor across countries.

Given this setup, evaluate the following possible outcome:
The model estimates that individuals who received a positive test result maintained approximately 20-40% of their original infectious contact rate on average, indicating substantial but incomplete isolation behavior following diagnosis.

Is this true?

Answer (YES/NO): NO